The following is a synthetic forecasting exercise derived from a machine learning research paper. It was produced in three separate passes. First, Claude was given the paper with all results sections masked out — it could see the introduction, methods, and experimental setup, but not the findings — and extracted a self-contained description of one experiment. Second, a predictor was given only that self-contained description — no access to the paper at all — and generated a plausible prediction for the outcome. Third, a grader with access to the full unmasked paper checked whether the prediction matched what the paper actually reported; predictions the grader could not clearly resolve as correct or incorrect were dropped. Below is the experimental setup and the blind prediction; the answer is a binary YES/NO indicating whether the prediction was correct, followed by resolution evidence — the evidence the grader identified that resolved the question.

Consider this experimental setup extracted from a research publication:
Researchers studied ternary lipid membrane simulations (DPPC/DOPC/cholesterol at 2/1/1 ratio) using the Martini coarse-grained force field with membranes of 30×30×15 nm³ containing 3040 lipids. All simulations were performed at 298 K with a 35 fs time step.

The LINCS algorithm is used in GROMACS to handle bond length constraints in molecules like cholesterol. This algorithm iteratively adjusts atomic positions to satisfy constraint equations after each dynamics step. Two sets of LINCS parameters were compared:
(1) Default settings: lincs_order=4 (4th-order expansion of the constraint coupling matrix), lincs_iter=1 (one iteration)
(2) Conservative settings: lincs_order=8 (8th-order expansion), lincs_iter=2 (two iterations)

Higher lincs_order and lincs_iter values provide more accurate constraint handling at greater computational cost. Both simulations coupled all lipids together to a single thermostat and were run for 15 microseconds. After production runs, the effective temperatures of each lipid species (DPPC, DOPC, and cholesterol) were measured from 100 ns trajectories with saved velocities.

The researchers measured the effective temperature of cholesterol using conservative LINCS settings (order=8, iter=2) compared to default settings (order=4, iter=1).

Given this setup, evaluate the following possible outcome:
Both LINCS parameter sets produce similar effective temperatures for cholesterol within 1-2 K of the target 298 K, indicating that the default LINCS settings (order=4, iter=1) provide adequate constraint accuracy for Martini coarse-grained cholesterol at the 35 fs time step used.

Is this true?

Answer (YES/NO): NO